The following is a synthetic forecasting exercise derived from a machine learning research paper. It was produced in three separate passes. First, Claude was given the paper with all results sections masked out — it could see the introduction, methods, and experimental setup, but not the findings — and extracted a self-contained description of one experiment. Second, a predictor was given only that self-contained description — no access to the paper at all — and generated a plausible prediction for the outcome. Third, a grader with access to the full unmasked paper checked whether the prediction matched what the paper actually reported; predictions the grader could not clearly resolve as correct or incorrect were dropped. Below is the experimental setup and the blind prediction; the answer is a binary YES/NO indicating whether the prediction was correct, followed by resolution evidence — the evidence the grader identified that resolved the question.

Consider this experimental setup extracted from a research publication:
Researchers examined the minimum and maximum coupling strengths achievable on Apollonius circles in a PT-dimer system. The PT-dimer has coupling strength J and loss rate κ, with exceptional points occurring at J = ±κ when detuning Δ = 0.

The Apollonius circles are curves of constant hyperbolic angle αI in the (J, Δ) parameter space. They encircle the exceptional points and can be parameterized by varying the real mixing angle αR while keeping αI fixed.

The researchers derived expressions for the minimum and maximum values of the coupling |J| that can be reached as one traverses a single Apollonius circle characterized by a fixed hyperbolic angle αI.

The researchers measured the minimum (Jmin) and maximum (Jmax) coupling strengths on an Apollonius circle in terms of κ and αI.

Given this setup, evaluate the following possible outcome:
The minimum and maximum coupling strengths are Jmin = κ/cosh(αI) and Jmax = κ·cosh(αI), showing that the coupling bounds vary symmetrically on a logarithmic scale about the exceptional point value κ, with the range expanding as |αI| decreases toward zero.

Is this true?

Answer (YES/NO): NO